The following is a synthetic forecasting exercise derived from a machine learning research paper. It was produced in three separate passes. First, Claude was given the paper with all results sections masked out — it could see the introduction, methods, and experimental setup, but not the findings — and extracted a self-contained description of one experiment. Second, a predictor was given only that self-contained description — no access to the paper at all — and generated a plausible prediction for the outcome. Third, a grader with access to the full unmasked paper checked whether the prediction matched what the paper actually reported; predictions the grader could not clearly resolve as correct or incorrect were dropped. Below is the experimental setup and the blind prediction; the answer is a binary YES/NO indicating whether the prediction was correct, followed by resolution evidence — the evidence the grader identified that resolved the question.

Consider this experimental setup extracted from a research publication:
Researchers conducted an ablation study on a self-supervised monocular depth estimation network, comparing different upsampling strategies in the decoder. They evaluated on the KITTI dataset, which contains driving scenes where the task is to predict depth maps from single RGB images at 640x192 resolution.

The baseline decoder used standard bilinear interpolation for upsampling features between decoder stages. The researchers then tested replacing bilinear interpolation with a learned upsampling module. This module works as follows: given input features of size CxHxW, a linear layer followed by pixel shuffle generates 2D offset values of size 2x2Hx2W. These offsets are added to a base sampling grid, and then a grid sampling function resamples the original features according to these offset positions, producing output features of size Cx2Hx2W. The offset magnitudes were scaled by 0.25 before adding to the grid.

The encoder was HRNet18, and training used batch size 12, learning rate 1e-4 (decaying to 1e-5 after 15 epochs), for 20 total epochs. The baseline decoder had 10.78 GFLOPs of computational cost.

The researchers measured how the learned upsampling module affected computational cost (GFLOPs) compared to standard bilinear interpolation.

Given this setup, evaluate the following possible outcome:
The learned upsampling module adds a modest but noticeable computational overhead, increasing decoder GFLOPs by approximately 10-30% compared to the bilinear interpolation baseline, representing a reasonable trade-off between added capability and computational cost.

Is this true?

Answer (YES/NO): NO